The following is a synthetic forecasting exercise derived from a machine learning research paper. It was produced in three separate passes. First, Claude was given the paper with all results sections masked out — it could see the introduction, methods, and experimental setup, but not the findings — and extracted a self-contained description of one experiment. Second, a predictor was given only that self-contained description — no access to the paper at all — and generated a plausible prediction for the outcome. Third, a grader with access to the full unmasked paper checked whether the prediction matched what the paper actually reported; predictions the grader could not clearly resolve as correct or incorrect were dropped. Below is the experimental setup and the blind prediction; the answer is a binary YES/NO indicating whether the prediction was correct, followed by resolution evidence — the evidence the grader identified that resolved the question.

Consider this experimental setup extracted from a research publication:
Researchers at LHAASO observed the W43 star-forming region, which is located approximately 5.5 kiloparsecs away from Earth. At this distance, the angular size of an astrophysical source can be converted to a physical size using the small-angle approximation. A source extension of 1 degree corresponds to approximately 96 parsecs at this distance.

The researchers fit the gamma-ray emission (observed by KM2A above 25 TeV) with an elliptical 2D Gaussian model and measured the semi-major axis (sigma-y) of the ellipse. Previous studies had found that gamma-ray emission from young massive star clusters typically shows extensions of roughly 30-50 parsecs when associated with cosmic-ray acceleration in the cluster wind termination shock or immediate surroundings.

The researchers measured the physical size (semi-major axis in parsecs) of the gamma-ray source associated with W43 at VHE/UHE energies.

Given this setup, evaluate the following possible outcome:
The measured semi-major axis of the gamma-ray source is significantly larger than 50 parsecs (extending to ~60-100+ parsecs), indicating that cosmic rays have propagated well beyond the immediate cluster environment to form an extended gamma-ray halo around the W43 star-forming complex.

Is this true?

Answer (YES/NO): YES